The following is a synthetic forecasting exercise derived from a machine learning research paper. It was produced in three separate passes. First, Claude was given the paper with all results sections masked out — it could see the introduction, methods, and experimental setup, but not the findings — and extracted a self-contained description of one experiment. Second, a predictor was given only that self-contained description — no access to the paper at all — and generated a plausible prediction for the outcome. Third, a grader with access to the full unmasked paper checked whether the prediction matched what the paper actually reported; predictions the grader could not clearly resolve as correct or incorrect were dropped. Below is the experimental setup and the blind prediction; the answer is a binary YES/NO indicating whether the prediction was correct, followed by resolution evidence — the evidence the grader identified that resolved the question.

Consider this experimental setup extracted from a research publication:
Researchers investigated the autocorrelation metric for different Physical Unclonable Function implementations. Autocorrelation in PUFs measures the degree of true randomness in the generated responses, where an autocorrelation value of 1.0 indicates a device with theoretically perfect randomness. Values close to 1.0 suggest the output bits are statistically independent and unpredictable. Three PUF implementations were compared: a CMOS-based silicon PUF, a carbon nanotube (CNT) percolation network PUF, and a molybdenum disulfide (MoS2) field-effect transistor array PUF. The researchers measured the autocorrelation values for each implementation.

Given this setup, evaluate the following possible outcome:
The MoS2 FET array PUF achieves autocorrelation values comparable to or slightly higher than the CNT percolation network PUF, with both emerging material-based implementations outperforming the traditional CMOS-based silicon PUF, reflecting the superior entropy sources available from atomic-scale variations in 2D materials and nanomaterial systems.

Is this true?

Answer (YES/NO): YES